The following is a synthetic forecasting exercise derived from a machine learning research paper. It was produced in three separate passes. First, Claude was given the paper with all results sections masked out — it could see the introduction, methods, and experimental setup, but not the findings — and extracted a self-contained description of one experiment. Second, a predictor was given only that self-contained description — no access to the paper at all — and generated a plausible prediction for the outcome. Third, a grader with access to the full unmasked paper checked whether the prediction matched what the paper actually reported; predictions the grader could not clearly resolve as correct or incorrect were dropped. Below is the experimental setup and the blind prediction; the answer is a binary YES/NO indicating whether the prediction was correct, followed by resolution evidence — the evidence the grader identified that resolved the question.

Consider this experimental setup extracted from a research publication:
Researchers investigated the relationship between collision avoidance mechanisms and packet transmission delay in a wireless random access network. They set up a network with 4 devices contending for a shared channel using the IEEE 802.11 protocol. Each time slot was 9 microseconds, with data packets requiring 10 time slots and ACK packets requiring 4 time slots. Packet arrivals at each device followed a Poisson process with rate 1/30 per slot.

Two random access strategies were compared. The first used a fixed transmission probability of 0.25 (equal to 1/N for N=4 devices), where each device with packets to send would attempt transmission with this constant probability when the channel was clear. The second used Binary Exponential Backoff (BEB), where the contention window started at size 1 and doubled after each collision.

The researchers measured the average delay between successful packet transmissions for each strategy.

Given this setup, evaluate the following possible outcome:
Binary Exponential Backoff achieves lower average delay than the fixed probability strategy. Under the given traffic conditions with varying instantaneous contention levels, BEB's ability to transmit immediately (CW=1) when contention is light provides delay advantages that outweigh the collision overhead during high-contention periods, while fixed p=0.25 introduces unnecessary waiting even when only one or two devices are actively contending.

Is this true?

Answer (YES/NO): NO